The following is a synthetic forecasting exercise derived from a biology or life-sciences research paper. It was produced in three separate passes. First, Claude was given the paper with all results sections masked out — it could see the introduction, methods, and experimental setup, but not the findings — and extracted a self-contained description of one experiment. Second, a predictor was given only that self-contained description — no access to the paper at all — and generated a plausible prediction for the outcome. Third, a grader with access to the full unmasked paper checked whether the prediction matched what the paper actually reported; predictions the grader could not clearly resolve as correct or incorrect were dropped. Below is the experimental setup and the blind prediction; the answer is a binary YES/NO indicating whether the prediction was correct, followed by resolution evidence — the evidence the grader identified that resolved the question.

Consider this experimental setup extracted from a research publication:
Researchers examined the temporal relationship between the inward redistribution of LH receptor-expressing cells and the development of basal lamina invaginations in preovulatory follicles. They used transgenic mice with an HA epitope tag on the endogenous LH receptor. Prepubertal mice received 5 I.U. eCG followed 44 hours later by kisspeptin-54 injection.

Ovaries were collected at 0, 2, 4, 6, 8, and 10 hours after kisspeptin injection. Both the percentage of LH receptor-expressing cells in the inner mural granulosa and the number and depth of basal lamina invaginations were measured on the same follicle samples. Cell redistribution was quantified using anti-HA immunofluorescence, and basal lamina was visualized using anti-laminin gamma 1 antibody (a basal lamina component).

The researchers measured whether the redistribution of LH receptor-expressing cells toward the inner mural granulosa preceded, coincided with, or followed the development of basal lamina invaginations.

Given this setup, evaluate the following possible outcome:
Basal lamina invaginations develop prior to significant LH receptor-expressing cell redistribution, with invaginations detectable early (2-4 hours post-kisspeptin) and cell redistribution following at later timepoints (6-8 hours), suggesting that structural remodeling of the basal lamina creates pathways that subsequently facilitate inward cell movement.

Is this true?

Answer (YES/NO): NO